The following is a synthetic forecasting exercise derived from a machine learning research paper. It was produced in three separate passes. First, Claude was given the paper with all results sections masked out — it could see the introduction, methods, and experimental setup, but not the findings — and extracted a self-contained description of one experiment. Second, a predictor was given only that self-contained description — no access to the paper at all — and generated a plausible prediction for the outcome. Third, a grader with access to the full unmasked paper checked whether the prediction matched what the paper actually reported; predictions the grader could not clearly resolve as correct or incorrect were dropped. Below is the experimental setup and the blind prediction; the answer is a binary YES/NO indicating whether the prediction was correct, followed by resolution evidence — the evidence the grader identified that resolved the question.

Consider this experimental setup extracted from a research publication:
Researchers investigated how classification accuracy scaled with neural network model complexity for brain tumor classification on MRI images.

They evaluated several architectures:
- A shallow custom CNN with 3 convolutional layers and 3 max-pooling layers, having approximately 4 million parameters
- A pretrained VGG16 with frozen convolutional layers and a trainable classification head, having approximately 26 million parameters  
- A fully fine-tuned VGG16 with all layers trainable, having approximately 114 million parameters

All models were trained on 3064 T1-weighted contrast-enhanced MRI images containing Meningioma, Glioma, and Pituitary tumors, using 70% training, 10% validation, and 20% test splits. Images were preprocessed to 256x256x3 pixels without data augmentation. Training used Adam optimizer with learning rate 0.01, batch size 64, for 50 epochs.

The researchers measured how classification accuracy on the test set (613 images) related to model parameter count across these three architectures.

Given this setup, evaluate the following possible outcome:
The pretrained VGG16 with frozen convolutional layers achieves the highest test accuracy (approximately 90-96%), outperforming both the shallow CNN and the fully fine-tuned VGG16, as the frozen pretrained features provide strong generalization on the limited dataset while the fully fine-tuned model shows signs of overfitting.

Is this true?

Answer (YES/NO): NO